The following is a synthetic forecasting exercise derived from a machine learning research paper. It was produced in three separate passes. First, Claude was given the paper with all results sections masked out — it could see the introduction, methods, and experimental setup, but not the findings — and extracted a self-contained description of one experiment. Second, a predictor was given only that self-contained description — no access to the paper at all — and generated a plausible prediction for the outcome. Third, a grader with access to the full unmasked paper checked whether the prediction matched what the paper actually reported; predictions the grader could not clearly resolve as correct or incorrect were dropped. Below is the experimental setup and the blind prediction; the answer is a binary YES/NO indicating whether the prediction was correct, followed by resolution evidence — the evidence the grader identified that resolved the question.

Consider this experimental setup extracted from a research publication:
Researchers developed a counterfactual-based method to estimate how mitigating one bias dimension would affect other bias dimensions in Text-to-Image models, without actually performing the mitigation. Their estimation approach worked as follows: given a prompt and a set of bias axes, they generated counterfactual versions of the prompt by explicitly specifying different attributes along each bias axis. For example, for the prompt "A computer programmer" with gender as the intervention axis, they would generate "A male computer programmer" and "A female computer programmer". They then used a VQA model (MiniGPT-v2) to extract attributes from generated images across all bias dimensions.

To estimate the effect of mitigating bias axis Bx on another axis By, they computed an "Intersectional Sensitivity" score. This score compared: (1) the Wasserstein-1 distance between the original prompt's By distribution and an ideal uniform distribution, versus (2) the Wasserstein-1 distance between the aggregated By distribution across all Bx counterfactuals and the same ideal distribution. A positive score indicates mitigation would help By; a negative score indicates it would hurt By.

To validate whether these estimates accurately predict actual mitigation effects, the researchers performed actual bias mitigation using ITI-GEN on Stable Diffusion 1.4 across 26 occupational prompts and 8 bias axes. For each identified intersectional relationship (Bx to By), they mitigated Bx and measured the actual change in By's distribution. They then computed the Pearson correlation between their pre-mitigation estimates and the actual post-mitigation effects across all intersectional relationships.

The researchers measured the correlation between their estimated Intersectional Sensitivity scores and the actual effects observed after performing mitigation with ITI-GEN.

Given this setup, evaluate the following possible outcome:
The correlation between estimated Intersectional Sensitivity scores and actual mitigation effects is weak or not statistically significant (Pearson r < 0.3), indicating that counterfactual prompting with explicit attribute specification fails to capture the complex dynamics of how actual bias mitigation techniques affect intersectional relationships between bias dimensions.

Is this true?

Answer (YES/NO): NO